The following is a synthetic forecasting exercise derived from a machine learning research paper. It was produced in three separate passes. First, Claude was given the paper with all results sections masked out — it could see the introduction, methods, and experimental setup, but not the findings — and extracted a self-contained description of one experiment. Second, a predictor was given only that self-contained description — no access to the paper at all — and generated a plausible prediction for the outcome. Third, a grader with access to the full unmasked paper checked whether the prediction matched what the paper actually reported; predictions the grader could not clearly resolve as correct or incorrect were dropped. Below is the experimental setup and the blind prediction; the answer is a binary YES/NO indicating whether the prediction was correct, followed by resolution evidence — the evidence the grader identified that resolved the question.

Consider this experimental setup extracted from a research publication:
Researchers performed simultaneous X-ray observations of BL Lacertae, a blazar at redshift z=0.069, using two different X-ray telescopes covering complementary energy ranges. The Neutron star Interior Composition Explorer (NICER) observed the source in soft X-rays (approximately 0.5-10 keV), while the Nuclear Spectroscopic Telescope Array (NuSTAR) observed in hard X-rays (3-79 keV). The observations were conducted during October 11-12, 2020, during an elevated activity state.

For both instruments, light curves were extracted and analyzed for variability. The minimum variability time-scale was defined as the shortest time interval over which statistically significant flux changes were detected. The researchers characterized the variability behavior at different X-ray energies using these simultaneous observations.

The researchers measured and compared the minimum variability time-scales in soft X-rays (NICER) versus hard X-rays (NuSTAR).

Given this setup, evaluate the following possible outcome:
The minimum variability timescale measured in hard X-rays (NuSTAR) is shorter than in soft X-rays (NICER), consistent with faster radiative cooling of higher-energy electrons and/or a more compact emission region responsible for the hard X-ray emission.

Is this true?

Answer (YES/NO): NO